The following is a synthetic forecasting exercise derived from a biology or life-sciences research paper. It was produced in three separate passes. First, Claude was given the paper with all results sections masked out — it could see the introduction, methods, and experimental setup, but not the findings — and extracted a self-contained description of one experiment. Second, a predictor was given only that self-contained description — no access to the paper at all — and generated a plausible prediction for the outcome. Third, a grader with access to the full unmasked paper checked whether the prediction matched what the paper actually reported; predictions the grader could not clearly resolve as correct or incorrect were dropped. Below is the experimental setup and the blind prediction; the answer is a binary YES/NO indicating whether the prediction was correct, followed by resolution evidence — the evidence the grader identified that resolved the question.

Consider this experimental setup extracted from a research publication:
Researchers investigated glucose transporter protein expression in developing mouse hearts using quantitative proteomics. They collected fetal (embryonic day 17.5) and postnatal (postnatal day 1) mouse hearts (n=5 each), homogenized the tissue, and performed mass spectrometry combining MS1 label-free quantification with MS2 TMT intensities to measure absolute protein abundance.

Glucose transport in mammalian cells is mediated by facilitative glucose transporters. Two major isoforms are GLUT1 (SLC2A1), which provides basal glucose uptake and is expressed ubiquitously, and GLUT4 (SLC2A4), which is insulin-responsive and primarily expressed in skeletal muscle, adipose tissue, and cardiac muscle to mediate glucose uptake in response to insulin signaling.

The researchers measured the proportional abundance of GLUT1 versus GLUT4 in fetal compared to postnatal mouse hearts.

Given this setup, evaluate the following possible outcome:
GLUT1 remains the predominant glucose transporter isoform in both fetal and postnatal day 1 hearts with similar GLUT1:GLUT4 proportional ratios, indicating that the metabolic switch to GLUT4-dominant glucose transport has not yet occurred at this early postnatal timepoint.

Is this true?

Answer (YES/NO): NO